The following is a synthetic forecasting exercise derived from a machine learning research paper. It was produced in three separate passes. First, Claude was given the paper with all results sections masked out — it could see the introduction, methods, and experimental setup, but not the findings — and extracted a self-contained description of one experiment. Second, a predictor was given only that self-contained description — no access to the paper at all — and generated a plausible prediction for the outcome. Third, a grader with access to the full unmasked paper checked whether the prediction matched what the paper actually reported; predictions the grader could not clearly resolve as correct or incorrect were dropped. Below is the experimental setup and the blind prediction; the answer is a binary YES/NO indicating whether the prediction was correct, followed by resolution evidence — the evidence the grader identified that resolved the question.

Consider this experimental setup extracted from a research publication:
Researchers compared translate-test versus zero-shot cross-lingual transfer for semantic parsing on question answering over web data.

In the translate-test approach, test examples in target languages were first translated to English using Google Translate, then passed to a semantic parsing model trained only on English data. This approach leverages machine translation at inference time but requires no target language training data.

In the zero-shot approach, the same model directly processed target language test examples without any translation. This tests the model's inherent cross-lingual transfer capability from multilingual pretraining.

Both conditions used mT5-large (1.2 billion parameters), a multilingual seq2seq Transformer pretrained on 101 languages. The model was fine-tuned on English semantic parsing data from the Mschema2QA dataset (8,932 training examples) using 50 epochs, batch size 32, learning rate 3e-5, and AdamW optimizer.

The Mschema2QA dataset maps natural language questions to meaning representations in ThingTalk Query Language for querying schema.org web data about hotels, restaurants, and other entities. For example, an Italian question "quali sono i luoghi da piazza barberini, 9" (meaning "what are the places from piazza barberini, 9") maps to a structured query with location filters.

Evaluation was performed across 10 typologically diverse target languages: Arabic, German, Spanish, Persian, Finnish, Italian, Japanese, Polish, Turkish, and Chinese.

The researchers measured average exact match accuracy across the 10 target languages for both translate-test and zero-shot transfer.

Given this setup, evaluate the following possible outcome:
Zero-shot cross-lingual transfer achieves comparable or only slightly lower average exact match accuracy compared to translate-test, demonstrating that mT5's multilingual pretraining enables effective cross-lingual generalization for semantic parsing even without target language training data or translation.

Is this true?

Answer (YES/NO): NO